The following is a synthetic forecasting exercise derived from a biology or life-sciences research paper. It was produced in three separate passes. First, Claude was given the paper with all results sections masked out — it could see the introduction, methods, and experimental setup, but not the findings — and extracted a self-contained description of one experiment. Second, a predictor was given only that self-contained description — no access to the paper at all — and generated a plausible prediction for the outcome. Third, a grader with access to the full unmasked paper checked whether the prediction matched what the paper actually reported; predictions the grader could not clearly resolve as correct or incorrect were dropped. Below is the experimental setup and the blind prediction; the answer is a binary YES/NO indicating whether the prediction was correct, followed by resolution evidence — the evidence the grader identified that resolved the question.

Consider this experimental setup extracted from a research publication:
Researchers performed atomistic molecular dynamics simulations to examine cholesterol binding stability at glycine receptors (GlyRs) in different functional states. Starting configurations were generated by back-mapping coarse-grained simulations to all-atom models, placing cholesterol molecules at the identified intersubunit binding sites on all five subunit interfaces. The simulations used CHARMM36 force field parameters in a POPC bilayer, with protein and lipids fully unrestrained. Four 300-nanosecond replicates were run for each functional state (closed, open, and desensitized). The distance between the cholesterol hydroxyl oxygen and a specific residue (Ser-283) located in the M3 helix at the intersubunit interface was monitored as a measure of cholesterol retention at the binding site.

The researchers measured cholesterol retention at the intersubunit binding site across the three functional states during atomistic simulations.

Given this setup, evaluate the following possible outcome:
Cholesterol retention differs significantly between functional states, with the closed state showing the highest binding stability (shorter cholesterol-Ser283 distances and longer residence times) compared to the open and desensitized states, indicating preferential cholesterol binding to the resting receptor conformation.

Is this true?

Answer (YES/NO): NO